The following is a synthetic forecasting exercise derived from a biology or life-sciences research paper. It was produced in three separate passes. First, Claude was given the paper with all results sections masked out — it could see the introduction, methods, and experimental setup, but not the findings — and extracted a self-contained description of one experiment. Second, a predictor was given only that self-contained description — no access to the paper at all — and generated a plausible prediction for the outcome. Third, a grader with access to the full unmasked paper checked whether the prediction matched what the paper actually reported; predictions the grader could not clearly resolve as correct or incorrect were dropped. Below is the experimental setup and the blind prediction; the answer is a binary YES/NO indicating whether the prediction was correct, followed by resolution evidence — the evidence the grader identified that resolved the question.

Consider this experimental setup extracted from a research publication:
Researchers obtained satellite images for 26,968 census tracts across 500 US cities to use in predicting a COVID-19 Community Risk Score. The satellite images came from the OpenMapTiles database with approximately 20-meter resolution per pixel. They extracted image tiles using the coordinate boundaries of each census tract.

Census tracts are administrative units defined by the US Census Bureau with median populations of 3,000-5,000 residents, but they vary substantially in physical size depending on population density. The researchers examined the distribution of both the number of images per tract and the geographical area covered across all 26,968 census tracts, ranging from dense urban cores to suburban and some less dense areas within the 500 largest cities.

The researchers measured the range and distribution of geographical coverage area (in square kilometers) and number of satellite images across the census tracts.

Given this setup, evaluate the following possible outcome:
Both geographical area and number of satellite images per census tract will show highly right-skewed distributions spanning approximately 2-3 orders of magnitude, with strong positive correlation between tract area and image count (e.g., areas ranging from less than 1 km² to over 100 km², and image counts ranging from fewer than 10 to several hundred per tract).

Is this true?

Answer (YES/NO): NO